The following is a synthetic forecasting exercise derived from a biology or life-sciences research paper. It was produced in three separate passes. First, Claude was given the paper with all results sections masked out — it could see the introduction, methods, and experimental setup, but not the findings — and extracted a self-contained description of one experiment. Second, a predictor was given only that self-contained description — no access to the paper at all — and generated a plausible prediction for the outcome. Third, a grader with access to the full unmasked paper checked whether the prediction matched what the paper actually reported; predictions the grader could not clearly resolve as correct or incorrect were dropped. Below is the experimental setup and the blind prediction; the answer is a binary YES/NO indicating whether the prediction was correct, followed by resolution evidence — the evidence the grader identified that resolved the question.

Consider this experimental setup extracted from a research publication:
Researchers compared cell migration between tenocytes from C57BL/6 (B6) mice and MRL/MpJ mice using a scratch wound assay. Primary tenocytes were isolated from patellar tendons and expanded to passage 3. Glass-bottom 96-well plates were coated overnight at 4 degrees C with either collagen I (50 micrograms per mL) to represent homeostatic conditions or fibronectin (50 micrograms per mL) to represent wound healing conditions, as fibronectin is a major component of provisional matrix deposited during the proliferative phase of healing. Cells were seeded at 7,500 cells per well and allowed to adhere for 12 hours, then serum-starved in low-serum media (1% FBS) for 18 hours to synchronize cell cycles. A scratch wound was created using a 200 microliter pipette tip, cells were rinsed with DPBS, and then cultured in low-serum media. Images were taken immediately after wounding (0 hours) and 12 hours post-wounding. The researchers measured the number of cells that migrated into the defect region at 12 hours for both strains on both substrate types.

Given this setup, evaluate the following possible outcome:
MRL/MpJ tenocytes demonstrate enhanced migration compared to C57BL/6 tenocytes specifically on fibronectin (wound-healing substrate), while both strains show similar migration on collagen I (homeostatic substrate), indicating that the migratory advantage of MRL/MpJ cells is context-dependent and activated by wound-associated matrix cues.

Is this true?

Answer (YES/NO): YES